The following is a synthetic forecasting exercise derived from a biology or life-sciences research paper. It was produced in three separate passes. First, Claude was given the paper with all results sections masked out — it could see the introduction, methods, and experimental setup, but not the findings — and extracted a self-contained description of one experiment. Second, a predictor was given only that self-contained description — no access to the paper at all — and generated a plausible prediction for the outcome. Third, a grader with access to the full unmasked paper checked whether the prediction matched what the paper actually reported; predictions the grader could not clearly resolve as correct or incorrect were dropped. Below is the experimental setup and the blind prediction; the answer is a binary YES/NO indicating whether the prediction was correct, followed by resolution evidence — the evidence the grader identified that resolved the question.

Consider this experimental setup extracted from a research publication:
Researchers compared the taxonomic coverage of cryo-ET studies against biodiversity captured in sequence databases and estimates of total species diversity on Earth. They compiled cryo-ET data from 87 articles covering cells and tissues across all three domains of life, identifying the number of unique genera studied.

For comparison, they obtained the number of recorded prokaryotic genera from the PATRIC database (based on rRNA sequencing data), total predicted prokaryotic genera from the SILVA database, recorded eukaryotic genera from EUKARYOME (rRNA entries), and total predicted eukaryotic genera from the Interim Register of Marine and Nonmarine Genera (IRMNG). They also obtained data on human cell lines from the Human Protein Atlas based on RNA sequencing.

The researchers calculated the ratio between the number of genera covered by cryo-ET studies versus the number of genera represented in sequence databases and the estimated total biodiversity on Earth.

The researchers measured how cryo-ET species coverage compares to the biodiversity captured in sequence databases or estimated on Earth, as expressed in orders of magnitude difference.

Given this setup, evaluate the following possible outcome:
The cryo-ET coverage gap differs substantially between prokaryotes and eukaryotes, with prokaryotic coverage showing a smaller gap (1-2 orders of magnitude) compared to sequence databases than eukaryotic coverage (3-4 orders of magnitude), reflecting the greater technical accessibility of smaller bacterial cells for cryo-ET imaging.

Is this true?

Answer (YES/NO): NO